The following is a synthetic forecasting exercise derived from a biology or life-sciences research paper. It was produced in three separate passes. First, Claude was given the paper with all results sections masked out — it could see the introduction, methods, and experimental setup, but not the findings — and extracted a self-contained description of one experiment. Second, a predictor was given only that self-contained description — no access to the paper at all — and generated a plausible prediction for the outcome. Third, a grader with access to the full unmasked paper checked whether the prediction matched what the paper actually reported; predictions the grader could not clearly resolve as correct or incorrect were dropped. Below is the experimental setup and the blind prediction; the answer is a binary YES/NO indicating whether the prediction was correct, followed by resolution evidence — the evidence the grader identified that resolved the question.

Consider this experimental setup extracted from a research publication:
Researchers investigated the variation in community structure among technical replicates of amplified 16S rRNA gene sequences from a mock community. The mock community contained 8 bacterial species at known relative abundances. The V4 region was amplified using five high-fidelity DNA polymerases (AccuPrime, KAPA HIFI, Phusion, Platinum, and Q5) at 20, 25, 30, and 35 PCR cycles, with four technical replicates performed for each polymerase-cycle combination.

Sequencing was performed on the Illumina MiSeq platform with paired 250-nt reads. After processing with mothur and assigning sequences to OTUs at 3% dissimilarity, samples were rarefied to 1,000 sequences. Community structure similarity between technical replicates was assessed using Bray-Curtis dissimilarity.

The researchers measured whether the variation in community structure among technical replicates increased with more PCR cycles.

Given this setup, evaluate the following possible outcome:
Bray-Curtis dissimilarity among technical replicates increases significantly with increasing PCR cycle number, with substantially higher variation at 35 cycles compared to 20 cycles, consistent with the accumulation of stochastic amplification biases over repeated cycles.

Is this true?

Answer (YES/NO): NO